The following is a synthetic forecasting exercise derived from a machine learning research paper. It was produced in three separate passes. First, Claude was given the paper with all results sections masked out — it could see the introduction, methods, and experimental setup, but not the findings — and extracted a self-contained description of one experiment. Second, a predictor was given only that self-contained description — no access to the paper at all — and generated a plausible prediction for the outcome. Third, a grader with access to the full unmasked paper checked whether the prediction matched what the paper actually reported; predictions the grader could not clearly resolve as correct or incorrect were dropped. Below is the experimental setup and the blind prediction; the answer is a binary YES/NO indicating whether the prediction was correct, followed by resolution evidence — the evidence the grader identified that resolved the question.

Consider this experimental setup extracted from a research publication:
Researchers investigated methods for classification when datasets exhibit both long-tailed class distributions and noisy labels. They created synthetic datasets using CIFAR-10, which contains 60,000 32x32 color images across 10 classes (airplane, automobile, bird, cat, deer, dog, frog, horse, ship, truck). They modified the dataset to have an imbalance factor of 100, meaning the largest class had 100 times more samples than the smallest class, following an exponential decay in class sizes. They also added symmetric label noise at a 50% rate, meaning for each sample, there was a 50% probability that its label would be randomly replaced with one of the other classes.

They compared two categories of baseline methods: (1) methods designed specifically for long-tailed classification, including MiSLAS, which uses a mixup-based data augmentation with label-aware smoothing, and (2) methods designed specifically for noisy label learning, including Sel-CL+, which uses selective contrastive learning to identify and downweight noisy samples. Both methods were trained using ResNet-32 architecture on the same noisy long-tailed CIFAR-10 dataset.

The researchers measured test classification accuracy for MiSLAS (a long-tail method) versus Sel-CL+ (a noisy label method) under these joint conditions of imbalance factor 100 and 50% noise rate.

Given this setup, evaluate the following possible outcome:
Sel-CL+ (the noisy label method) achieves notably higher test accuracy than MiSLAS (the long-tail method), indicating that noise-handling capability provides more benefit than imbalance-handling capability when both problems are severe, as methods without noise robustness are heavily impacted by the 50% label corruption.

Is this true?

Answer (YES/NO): NO